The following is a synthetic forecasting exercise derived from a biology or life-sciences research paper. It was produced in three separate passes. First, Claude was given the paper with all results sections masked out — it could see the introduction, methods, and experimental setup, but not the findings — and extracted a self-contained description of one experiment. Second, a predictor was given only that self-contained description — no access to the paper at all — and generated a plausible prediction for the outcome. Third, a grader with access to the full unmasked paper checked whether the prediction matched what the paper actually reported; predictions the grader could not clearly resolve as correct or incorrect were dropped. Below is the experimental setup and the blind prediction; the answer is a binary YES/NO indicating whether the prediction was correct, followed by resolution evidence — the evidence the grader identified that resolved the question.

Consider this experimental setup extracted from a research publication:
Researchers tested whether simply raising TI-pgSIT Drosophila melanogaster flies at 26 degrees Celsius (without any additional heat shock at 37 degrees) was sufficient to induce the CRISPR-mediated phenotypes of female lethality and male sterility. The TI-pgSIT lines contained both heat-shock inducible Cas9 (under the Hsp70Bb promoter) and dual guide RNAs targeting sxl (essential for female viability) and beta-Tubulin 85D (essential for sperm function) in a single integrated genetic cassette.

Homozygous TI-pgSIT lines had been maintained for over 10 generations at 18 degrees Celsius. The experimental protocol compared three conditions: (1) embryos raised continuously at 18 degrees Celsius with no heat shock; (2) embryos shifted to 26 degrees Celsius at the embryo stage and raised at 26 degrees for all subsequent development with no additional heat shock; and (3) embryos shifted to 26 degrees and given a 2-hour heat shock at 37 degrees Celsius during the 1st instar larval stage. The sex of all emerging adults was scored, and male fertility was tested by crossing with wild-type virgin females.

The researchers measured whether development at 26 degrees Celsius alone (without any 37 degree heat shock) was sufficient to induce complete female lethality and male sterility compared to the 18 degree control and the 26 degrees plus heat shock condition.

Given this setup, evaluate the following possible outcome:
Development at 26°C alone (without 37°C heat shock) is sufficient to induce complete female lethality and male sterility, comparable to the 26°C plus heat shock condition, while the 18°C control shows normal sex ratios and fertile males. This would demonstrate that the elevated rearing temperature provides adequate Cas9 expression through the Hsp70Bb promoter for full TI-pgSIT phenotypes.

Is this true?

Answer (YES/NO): NO